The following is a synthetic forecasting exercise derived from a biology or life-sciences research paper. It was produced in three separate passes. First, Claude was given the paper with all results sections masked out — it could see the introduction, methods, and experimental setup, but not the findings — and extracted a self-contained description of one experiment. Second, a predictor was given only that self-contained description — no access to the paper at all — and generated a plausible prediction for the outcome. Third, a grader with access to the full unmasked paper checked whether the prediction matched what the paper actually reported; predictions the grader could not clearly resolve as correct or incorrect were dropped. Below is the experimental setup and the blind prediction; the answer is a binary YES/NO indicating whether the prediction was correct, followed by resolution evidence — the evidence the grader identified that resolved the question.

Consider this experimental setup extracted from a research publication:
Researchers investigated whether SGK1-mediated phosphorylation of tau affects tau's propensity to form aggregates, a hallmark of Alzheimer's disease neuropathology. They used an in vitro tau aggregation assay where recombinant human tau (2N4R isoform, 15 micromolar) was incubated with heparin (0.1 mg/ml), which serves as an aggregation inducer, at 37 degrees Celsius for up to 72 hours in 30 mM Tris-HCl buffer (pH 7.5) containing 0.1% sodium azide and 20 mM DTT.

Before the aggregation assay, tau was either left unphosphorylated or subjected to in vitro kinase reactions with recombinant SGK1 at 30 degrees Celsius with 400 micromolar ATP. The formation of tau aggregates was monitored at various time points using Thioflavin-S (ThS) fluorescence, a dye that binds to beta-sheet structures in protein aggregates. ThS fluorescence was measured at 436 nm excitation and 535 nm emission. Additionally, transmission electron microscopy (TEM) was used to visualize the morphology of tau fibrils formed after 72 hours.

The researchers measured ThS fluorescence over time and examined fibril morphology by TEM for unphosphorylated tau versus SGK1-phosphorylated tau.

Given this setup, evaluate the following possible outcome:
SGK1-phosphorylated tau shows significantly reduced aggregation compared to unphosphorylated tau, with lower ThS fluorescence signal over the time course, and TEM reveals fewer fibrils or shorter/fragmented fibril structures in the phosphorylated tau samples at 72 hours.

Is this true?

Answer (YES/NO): NO